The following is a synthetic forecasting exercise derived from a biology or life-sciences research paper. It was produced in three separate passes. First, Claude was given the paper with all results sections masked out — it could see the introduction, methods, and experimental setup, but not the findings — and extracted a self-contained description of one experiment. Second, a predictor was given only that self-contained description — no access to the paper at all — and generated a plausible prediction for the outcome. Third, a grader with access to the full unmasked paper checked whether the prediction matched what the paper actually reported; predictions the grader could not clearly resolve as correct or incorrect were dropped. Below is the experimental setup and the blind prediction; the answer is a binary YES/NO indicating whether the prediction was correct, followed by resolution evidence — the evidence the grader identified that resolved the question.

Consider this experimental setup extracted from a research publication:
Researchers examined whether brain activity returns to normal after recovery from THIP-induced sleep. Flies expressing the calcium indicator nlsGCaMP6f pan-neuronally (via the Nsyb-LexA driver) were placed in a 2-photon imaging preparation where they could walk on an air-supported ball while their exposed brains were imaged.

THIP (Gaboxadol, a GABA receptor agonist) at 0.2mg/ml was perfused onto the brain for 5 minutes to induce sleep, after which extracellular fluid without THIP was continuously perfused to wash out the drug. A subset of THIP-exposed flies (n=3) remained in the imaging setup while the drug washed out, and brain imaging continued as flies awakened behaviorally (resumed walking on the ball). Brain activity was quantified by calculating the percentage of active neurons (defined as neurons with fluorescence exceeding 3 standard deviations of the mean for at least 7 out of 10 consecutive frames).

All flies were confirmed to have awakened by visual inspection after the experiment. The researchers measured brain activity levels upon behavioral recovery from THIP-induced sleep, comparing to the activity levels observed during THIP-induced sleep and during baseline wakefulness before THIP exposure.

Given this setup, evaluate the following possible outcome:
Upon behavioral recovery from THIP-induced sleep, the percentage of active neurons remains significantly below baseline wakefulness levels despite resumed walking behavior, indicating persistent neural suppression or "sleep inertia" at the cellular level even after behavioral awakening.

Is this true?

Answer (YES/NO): NO